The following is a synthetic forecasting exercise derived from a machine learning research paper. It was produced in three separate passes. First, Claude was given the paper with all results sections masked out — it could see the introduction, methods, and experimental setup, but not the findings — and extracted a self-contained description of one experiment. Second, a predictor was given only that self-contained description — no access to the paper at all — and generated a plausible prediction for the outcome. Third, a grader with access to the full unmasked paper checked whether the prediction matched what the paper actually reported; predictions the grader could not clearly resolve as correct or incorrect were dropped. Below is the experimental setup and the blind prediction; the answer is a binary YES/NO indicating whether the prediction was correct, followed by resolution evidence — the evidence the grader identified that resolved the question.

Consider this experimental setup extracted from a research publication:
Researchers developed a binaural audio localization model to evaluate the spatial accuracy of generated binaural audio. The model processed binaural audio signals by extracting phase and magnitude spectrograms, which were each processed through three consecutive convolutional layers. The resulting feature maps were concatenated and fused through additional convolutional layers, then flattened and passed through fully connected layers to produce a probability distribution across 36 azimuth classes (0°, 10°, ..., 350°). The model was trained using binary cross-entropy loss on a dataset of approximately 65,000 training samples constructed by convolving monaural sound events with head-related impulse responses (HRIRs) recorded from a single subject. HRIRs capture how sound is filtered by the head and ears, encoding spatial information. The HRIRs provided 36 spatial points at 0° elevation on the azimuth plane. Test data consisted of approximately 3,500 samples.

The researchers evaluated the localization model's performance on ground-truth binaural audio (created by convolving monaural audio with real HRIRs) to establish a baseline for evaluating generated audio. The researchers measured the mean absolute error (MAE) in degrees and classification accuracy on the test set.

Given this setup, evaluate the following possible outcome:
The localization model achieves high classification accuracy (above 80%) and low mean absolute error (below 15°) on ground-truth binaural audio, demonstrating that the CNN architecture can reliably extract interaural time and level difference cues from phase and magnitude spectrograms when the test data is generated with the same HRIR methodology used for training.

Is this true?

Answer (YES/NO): YES